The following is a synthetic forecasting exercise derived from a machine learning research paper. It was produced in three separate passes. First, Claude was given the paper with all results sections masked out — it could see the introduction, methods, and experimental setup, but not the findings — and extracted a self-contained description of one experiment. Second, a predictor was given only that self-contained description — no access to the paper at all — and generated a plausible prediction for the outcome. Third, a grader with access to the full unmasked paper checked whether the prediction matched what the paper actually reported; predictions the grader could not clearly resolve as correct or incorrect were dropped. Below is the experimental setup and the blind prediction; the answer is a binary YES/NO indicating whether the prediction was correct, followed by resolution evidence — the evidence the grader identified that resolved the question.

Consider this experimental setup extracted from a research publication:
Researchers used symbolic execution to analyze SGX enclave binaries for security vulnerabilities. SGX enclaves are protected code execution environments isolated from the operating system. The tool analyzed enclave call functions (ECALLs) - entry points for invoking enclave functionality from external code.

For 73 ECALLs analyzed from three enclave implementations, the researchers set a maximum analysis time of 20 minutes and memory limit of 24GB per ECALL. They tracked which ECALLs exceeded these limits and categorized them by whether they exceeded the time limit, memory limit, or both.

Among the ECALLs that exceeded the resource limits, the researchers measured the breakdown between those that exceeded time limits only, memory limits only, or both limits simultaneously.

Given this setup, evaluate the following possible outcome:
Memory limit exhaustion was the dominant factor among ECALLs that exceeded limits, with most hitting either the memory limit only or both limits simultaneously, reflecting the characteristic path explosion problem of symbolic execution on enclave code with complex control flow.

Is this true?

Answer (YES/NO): NO